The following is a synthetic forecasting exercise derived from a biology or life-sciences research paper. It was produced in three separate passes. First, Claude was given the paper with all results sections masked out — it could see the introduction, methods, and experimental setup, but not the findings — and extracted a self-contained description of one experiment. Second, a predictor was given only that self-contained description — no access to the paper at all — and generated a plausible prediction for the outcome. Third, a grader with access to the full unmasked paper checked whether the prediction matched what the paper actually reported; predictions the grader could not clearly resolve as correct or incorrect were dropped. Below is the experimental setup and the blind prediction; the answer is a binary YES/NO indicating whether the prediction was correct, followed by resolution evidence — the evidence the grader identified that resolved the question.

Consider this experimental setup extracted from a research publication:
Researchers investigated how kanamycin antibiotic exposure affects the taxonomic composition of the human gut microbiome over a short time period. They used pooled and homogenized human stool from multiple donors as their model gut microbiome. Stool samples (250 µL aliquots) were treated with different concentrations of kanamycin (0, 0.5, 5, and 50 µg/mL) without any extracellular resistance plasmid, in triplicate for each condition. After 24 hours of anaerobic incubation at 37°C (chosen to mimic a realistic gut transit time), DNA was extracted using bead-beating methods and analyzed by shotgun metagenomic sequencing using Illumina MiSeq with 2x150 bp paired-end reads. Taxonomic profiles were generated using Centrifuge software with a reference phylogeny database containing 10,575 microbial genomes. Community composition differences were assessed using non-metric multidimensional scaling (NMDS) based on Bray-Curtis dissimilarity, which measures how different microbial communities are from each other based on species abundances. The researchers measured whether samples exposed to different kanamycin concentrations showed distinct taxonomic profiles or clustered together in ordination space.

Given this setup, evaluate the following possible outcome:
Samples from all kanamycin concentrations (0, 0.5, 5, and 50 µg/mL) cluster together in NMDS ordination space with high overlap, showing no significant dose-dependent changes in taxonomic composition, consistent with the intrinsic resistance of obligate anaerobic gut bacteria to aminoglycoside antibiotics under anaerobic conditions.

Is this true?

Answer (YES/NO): NO